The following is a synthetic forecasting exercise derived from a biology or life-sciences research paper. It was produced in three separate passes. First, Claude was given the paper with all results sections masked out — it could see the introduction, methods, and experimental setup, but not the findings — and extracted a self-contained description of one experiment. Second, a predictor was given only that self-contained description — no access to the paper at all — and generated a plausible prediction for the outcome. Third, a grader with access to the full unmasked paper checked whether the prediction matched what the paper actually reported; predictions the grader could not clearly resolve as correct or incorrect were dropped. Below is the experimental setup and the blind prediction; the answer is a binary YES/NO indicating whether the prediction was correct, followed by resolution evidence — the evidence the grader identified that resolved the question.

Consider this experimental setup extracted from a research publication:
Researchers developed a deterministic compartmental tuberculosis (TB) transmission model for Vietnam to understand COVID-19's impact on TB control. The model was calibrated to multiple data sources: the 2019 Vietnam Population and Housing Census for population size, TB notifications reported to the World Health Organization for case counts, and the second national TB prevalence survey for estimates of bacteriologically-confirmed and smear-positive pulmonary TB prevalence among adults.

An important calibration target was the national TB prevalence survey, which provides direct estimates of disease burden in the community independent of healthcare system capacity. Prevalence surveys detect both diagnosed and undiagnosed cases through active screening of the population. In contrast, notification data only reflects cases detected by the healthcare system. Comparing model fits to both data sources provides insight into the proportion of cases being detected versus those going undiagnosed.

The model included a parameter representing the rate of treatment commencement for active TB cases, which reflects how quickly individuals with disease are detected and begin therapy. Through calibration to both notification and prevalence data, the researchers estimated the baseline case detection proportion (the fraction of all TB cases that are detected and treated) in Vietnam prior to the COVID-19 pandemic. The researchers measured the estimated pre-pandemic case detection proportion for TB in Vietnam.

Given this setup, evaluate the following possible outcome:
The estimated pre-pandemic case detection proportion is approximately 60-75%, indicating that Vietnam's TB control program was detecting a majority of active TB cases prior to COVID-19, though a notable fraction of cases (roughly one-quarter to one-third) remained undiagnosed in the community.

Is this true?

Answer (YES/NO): YES